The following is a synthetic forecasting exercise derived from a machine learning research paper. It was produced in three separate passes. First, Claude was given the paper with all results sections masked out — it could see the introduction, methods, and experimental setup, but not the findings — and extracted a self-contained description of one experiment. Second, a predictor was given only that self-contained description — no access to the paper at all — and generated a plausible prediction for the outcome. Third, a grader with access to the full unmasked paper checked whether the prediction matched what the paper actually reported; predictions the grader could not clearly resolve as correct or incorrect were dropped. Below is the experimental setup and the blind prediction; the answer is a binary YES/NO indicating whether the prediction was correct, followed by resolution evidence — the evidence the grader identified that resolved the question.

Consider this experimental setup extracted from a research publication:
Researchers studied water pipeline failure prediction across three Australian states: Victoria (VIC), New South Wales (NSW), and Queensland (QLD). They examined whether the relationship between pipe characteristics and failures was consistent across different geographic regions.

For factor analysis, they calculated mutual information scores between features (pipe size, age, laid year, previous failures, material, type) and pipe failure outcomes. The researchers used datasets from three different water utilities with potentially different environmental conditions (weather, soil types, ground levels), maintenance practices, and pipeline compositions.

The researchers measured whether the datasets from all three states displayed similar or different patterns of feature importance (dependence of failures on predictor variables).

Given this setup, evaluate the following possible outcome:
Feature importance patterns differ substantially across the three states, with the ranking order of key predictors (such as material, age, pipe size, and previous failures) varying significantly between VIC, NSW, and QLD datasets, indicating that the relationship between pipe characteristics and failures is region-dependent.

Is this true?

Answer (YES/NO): NO